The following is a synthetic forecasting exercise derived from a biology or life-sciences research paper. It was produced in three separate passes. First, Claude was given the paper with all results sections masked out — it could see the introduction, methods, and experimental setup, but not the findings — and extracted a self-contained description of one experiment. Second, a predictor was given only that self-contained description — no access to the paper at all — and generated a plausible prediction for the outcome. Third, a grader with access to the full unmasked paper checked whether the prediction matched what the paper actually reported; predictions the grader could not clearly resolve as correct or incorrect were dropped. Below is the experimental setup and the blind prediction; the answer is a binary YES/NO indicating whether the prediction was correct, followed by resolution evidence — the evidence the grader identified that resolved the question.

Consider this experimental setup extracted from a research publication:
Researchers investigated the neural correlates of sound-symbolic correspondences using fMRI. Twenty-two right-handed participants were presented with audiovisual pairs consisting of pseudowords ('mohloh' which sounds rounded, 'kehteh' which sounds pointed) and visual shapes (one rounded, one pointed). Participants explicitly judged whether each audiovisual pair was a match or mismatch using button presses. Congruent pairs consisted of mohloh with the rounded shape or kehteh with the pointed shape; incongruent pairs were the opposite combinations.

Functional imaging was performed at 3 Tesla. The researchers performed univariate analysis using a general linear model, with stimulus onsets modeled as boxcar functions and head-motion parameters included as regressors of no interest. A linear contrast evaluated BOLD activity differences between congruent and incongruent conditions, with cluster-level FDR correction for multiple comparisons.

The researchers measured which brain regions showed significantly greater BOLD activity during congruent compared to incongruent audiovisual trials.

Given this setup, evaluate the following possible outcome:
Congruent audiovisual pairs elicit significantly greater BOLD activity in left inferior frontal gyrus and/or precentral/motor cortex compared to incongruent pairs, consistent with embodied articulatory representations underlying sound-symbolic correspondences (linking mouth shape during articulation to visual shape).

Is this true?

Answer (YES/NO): NO